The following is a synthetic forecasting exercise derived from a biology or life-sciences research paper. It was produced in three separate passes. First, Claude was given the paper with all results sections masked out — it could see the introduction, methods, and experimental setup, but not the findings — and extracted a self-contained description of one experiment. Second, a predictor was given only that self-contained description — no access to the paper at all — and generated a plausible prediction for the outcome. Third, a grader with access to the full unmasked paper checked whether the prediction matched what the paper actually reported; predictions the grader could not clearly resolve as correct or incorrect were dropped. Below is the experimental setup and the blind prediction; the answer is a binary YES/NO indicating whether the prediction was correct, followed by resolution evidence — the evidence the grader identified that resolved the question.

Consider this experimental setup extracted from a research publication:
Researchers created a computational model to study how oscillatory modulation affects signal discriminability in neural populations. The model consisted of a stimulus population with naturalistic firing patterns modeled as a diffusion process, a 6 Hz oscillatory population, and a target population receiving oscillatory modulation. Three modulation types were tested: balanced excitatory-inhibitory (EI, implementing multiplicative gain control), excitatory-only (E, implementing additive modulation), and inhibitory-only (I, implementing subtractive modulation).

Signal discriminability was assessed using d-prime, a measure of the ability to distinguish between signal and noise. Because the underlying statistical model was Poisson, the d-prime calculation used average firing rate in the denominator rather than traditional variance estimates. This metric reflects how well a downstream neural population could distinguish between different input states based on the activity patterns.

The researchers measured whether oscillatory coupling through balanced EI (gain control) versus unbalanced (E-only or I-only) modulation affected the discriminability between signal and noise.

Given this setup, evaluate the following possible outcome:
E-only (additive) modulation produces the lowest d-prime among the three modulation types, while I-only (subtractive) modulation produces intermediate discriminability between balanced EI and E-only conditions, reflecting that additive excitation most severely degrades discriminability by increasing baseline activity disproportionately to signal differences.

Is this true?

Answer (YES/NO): NO